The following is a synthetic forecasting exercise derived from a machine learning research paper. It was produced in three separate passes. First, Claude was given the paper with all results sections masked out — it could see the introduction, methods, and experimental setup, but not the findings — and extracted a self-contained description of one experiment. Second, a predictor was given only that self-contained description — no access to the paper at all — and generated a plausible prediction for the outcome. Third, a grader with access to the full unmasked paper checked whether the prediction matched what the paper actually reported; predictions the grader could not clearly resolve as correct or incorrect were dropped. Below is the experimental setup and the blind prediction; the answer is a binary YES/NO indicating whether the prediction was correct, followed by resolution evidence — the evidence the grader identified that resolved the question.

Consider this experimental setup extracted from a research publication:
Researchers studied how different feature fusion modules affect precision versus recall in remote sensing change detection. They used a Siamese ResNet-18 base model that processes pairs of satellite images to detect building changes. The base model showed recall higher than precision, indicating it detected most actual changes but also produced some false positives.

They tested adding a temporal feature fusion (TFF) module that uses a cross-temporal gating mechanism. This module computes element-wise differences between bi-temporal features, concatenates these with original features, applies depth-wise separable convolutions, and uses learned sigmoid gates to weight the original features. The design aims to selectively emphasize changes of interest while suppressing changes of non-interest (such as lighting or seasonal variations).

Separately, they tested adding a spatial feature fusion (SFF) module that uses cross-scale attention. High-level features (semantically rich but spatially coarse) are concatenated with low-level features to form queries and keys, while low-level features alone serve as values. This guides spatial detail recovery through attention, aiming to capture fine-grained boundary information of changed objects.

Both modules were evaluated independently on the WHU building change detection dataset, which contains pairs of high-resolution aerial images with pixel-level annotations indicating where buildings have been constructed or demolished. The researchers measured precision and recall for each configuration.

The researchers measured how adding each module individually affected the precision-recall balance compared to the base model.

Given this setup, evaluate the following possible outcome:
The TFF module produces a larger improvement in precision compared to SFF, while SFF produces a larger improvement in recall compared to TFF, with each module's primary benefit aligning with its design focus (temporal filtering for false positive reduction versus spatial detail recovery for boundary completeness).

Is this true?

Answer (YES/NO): NO